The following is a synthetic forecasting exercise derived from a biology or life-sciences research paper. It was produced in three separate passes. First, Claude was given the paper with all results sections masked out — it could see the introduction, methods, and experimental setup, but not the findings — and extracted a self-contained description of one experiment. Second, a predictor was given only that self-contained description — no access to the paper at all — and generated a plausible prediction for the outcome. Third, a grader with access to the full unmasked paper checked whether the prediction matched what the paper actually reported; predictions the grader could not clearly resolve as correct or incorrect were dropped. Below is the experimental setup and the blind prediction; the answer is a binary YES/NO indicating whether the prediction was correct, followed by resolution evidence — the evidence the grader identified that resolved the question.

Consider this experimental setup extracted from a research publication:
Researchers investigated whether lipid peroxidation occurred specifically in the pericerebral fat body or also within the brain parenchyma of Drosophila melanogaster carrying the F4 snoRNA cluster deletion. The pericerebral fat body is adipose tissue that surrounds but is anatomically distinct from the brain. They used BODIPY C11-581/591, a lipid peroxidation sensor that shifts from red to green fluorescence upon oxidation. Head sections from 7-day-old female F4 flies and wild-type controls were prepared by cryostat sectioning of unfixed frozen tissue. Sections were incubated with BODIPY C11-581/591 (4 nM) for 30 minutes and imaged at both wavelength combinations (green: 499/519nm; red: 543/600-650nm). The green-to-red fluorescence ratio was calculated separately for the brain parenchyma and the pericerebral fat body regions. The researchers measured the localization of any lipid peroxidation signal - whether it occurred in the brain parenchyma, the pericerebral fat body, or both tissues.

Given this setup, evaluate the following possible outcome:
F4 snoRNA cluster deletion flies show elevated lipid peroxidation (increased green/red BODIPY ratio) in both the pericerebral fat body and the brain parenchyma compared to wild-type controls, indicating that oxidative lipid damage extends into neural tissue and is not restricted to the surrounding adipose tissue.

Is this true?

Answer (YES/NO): NO